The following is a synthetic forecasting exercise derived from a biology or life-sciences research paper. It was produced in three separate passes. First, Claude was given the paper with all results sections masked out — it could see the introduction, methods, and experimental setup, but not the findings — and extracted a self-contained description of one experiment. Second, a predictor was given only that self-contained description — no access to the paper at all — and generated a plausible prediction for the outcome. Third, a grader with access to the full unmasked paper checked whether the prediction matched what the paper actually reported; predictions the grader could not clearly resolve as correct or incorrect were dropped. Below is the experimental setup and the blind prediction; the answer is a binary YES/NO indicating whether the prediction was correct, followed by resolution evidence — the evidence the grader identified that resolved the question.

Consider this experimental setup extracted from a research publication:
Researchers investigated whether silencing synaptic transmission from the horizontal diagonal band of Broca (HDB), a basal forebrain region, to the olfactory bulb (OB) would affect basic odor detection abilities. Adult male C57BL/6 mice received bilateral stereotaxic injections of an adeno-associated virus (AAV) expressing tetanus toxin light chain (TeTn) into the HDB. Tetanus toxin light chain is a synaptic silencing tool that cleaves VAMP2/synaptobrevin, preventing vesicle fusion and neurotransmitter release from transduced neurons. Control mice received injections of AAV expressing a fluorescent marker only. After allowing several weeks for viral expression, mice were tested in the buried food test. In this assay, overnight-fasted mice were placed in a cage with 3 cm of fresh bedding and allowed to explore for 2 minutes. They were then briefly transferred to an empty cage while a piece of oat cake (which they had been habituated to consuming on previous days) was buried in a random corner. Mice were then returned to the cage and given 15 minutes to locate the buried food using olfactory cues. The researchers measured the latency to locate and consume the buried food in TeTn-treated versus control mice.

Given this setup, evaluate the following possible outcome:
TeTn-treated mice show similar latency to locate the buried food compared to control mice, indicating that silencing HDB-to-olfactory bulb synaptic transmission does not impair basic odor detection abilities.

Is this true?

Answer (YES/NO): YES